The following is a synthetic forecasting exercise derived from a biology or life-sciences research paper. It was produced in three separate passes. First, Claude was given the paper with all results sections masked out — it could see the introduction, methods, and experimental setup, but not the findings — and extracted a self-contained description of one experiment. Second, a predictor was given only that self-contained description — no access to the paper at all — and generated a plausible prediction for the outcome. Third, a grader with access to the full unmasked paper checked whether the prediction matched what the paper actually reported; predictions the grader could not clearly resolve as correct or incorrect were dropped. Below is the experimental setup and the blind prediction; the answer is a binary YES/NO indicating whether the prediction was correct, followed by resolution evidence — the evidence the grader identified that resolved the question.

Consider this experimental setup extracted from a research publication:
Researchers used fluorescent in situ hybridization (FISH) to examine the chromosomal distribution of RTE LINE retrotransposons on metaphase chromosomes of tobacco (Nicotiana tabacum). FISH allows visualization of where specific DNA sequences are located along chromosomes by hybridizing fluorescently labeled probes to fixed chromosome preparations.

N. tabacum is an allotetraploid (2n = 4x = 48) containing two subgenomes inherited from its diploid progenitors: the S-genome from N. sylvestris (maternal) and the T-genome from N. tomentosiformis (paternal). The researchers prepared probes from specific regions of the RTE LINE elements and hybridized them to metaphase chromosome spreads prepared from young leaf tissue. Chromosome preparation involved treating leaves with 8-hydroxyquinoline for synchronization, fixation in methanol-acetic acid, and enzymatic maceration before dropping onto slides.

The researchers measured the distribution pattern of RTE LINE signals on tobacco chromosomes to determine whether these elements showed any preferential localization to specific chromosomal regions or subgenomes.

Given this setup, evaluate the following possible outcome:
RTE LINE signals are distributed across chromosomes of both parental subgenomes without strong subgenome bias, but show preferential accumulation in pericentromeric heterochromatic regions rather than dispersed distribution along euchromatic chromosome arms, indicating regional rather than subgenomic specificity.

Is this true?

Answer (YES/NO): NO